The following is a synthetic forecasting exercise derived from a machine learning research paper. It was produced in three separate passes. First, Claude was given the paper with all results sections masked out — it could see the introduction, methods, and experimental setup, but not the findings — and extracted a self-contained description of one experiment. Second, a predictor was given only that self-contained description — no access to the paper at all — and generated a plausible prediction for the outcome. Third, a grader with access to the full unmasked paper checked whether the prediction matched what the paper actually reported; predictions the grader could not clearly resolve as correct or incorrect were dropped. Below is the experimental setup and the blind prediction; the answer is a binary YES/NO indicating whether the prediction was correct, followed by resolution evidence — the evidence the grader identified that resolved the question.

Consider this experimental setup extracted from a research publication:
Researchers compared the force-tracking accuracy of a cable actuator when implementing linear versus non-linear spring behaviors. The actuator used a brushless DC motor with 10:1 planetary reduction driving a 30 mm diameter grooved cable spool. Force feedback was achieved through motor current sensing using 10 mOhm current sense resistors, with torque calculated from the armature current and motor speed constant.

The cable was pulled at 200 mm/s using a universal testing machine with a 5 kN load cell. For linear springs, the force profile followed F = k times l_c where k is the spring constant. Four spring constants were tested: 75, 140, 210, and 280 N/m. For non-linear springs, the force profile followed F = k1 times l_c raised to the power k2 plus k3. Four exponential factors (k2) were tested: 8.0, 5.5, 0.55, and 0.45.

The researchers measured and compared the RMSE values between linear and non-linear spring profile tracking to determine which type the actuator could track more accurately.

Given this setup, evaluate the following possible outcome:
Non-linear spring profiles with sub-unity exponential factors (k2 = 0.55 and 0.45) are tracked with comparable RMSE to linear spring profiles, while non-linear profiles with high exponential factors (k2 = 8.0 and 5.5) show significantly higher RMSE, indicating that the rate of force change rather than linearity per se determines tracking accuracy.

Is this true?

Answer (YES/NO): NO